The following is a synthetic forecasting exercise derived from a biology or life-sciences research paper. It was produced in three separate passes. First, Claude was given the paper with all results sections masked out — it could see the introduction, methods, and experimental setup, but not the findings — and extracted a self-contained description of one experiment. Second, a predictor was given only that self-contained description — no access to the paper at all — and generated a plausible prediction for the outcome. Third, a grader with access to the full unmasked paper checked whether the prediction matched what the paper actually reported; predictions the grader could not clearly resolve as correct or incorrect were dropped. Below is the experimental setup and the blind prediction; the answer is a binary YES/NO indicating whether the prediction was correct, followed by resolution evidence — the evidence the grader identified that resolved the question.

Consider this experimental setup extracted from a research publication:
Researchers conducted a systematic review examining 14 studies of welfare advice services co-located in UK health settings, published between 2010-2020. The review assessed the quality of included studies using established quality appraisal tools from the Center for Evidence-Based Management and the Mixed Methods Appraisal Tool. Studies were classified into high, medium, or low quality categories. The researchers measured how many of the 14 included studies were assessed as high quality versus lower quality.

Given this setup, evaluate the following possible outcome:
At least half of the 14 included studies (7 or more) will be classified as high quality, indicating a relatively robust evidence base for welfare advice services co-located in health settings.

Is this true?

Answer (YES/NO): NO